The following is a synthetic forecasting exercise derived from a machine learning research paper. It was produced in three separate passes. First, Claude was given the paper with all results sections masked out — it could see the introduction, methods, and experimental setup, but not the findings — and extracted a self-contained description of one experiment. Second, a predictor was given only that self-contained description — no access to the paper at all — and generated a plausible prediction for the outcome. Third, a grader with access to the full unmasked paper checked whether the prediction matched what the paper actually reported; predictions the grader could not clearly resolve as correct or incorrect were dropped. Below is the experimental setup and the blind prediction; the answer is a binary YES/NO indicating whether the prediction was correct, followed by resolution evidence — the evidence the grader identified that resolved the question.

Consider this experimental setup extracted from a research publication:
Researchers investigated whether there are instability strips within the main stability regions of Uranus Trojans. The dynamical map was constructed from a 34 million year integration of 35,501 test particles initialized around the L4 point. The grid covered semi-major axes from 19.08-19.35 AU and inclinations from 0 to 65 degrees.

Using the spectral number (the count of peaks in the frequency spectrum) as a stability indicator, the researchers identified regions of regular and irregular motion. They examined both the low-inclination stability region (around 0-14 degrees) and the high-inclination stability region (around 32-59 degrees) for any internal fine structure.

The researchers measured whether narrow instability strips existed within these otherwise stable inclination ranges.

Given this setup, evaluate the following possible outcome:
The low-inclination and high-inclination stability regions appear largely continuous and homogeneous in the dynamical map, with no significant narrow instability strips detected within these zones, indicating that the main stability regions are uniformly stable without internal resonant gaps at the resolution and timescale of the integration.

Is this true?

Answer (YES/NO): NO